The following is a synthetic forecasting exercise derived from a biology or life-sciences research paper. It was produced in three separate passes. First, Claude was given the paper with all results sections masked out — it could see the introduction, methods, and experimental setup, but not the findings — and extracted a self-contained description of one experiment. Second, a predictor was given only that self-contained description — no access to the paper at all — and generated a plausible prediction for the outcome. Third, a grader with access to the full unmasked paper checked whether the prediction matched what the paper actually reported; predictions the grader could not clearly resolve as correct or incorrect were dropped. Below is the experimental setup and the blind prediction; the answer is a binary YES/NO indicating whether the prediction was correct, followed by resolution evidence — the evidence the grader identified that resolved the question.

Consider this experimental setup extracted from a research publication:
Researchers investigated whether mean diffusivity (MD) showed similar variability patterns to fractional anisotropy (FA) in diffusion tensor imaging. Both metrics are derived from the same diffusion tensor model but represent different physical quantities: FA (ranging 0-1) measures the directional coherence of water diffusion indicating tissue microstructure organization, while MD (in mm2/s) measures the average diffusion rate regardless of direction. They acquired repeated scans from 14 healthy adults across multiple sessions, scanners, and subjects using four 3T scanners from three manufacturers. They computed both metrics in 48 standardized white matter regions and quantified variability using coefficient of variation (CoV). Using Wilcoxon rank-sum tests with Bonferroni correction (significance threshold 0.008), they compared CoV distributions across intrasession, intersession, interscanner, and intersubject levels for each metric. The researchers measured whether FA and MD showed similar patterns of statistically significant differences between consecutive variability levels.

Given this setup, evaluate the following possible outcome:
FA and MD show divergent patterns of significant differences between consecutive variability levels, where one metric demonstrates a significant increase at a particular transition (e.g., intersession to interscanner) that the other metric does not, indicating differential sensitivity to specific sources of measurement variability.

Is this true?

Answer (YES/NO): YES